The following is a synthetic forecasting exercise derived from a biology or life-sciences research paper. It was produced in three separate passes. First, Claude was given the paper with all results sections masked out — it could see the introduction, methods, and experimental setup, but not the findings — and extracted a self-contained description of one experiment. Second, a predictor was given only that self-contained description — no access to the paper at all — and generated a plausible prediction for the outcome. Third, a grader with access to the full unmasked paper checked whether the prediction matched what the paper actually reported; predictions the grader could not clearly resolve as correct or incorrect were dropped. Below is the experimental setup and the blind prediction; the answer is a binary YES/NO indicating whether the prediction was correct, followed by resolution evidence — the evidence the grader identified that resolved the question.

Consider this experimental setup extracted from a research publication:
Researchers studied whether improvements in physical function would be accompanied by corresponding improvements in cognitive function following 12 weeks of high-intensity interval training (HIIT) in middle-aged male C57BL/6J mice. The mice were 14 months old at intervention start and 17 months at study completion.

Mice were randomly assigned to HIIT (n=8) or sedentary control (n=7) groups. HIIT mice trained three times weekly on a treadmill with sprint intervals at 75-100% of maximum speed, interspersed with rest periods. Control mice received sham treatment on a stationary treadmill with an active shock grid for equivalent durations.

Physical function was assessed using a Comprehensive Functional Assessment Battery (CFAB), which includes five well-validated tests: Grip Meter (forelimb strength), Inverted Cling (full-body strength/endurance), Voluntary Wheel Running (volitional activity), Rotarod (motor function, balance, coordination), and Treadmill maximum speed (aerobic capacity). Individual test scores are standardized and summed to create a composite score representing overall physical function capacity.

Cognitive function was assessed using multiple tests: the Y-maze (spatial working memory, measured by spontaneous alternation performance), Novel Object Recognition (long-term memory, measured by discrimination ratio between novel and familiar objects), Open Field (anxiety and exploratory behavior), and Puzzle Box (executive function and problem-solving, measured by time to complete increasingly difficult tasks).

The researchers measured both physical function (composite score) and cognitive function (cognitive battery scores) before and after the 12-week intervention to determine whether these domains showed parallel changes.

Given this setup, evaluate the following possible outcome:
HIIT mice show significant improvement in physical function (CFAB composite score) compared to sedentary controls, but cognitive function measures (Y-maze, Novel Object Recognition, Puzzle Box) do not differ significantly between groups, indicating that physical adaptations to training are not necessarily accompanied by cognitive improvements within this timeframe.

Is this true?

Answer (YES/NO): NO